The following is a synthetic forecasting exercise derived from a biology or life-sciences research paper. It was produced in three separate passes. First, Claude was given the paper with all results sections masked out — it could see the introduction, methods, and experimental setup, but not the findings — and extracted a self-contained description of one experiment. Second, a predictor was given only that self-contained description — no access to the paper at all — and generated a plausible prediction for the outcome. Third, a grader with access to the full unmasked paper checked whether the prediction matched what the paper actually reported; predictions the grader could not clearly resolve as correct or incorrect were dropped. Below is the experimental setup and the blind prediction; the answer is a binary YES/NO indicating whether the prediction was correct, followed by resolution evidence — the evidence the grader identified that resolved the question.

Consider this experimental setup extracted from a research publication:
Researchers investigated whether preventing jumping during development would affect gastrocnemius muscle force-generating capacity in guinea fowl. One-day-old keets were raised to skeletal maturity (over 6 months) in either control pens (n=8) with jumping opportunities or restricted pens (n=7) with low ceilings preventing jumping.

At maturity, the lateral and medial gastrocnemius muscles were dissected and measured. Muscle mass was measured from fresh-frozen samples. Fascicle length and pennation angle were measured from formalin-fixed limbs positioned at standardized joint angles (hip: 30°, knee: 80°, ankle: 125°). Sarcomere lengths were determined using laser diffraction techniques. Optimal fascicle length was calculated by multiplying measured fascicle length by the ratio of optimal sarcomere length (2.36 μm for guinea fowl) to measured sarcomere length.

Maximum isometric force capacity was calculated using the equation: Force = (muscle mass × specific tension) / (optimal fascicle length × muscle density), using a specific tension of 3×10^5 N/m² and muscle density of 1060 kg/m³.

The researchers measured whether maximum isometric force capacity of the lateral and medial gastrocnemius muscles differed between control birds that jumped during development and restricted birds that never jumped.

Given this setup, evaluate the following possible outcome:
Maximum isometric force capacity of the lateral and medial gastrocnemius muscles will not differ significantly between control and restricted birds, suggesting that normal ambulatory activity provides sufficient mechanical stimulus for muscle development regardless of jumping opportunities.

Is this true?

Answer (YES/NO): YES